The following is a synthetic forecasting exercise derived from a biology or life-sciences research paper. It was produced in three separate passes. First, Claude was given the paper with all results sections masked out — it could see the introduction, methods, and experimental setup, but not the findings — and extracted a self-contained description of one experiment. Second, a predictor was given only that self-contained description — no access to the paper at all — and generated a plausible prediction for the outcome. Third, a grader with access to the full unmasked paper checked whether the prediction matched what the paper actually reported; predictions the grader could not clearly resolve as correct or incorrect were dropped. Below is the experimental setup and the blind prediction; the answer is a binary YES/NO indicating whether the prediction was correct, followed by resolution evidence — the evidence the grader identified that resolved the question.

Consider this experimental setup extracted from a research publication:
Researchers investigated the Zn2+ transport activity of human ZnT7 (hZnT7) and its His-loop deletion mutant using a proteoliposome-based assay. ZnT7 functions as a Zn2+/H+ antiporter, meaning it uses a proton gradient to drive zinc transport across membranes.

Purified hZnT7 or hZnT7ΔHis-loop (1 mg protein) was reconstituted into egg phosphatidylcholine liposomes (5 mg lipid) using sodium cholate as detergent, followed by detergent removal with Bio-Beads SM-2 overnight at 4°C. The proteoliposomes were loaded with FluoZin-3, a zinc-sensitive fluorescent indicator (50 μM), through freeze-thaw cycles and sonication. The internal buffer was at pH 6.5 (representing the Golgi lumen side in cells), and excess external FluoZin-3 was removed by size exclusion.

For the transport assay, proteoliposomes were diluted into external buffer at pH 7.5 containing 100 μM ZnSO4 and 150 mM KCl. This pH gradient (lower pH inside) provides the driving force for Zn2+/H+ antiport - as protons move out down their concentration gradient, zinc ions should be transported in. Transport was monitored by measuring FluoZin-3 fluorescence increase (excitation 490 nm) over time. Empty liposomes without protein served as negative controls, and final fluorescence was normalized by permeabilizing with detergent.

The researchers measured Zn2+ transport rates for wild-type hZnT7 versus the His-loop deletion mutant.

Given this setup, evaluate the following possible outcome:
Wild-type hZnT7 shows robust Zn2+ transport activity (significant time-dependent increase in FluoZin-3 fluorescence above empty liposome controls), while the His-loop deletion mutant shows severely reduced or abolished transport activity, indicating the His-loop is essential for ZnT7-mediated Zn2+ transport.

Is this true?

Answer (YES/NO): YES